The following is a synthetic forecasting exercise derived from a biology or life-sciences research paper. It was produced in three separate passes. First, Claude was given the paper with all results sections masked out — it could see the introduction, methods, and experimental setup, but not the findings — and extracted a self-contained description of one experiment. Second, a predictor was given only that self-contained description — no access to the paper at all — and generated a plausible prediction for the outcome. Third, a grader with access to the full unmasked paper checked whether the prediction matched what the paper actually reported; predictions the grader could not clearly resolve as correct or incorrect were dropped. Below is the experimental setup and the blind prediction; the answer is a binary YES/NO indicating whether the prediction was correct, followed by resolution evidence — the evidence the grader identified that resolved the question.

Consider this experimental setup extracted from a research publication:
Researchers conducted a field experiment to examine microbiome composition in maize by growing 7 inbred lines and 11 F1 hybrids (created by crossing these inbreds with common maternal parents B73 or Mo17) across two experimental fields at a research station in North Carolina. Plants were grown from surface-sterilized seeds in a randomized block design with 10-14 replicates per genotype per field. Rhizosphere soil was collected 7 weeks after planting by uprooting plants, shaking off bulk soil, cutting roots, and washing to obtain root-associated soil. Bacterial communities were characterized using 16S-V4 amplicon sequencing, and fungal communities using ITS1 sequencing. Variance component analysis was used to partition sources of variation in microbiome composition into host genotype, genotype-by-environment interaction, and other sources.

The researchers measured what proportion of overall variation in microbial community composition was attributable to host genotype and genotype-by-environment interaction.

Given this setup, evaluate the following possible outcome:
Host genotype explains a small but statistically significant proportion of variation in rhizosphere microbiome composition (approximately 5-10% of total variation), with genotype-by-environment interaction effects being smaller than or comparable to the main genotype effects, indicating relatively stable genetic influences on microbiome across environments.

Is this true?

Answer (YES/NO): NO